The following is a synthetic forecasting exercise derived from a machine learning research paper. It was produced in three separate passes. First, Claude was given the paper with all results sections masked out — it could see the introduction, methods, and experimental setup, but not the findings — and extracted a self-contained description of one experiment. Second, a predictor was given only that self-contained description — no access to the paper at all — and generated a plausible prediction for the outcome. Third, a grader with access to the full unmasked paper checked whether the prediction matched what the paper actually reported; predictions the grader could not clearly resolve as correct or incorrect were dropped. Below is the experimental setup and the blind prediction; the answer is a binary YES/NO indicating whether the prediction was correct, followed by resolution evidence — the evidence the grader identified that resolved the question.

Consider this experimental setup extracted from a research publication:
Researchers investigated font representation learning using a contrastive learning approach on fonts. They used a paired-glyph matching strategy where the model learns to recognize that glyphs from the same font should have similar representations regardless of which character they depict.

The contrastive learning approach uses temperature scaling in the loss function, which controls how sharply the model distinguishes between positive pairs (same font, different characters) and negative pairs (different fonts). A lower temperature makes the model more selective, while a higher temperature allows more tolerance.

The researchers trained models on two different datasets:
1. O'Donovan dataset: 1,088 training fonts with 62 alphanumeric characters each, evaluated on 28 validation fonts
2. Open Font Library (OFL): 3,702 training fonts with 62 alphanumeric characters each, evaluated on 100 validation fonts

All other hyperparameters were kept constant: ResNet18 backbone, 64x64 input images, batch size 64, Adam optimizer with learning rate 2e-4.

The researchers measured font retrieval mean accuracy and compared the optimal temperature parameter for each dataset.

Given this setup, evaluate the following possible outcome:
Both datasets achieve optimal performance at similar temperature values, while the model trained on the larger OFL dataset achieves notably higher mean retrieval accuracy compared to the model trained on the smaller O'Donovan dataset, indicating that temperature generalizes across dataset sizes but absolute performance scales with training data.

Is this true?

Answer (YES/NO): NO